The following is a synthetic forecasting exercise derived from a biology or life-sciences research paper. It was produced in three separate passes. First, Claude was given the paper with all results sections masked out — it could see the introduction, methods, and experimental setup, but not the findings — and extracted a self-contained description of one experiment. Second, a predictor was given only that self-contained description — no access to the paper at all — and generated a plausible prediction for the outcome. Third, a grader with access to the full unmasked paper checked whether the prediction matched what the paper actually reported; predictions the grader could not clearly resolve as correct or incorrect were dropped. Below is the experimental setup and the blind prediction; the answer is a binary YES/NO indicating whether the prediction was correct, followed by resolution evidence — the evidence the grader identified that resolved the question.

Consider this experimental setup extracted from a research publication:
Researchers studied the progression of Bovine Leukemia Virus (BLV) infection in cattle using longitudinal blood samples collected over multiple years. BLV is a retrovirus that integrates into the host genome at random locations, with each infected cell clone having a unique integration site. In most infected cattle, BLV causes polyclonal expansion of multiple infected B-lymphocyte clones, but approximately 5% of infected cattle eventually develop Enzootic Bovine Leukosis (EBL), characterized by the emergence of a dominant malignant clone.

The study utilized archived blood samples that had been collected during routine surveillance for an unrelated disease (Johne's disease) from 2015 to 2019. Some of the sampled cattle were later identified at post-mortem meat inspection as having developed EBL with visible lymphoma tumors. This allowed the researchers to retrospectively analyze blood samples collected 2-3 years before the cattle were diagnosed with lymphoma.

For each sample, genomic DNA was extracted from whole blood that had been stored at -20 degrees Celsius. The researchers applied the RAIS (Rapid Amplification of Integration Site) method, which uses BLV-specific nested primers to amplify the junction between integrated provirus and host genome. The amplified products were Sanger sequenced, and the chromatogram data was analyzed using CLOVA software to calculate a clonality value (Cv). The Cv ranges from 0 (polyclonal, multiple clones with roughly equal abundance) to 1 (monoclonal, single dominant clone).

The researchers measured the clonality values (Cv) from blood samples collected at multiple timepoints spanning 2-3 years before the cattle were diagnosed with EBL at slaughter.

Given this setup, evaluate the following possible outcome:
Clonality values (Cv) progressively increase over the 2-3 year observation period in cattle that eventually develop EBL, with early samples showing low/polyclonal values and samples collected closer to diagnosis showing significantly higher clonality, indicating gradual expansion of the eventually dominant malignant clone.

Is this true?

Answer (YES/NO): NO